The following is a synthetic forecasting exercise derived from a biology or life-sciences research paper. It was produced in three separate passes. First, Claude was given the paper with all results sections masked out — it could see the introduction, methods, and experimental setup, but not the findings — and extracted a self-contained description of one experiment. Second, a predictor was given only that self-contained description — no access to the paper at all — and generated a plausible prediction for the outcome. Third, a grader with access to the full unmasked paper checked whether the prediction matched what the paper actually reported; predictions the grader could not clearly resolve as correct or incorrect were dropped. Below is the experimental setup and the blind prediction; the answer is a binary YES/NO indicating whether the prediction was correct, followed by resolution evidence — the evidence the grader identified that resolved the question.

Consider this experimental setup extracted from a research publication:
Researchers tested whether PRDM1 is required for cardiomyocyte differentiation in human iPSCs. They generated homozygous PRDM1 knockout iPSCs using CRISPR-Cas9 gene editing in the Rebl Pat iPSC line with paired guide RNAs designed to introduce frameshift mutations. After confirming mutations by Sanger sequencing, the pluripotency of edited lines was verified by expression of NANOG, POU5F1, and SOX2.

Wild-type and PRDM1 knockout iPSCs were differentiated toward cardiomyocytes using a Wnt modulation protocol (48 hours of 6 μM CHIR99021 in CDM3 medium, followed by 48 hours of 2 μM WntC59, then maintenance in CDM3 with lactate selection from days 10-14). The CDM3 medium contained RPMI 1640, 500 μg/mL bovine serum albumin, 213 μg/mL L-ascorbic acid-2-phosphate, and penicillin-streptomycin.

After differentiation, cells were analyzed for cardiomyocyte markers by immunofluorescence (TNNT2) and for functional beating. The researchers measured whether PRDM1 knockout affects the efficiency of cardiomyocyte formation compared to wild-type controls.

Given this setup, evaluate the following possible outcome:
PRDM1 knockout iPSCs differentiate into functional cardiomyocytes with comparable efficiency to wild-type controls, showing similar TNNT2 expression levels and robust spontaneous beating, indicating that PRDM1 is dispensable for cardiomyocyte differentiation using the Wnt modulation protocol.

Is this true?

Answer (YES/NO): YES